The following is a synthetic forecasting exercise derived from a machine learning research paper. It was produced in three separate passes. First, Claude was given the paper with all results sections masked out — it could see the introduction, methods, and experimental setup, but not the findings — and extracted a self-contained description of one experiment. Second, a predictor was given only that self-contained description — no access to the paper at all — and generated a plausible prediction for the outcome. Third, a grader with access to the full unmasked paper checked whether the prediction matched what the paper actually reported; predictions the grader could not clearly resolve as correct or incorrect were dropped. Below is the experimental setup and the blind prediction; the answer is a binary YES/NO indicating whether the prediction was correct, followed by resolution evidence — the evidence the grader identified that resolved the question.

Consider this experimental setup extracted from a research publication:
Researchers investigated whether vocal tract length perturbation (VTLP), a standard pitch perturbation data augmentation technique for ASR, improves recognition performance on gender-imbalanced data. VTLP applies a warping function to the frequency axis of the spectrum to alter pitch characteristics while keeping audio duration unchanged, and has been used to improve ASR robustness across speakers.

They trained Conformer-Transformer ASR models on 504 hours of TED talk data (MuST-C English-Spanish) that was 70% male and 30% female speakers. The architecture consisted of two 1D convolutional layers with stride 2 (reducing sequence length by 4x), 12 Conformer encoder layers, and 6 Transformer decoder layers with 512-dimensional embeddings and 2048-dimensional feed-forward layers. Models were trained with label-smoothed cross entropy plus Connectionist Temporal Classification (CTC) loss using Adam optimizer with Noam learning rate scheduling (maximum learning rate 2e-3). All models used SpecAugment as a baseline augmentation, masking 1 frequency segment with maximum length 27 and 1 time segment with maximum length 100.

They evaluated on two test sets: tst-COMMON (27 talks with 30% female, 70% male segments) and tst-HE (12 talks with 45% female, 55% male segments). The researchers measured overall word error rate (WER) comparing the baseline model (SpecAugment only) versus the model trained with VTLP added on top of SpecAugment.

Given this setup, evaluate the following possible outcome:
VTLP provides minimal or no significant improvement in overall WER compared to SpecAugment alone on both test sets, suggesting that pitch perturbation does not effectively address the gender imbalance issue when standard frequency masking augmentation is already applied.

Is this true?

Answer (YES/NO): NO